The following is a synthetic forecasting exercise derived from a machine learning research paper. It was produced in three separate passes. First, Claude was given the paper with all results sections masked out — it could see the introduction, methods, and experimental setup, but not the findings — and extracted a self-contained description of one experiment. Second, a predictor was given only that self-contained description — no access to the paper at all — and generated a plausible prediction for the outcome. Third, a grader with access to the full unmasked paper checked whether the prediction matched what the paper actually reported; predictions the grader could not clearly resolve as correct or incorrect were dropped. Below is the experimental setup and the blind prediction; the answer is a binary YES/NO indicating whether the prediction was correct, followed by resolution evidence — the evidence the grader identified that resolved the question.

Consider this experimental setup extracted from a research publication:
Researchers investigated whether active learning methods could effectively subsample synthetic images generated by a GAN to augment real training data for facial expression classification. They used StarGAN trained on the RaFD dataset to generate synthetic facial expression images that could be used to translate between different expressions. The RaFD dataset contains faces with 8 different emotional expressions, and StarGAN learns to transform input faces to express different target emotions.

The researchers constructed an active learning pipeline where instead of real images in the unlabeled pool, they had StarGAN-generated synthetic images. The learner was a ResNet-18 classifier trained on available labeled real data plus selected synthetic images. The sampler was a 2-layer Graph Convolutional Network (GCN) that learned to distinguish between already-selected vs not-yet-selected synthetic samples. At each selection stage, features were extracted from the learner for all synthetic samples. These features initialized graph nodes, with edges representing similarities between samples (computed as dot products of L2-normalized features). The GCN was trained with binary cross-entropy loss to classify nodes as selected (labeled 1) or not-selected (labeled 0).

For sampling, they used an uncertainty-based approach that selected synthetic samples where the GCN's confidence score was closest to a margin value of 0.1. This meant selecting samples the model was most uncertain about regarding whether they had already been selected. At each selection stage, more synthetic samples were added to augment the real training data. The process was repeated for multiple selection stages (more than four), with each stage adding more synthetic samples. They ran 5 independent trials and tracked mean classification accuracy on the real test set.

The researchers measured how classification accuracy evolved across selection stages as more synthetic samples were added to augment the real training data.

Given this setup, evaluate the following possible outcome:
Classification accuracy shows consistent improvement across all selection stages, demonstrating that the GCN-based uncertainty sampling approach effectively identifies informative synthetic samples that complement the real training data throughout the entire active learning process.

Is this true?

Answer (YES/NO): NO